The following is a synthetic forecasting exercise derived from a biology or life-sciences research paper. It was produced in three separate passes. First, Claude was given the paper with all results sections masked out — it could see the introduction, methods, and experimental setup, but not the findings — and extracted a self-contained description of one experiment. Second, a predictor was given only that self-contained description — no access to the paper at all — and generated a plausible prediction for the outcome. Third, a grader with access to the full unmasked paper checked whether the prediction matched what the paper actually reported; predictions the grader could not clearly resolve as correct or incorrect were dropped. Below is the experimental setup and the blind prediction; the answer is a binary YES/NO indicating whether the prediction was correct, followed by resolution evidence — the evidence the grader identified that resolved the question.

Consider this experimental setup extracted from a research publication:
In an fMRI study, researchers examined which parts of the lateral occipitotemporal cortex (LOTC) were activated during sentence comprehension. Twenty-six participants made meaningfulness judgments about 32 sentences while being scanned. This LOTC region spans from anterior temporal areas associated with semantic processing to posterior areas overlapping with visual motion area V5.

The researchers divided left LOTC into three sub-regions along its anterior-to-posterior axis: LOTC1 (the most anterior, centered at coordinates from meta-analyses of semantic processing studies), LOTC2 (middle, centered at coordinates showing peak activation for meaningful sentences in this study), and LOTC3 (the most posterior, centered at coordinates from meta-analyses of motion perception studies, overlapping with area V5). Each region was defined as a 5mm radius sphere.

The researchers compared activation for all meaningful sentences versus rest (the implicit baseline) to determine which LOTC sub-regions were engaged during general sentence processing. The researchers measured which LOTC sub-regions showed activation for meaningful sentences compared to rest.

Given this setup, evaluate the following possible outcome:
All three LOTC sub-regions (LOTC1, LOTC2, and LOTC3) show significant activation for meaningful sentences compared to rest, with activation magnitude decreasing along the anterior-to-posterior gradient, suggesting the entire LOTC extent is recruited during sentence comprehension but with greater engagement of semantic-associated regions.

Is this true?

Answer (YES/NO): NO